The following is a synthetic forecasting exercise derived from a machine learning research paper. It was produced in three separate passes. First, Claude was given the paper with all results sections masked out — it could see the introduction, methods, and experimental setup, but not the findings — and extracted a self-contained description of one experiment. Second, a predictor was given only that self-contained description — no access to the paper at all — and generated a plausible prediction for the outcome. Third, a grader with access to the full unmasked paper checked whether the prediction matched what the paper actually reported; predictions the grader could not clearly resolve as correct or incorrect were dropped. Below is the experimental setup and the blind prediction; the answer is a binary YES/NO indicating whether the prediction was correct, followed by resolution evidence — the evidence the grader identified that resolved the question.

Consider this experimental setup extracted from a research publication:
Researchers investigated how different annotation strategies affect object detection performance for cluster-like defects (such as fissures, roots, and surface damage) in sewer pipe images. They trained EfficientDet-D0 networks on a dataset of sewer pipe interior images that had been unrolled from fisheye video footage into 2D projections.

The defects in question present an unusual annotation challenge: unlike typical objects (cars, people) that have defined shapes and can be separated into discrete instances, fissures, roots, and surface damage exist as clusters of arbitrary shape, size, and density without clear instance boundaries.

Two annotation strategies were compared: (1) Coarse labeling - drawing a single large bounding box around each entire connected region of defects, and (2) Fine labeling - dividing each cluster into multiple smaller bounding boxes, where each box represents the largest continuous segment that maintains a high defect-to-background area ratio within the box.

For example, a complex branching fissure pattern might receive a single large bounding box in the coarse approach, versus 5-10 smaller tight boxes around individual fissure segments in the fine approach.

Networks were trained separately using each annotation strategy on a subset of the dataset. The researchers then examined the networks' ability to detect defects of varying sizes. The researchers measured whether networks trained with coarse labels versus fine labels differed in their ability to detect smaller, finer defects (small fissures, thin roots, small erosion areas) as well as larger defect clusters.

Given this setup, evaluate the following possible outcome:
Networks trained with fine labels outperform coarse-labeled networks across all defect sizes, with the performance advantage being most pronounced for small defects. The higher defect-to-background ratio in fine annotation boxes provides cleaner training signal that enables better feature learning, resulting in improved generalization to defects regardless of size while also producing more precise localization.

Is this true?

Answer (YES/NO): NO